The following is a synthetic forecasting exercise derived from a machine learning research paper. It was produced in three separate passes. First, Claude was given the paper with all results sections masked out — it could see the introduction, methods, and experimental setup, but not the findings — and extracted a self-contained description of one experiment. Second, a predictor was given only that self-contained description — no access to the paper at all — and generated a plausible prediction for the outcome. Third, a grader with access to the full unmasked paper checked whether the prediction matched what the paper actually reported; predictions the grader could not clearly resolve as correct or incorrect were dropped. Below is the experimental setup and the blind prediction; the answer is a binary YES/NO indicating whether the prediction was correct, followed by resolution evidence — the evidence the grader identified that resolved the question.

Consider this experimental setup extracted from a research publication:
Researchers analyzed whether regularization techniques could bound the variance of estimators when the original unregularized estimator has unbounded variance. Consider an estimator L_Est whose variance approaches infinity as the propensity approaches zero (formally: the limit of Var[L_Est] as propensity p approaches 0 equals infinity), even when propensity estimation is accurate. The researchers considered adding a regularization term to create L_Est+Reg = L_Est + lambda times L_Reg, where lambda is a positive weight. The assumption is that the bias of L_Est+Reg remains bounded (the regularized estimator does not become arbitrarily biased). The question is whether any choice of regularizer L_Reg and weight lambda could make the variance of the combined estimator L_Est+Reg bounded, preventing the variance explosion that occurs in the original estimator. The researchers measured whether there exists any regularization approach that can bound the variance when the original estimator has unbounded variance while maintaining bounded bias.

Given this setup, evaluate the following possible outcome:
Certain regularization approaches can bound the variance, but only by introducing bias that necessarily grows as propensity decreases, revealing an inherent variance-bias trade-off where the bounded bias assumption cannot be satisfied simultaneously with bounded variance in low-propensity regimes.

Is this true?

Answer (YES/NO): NO